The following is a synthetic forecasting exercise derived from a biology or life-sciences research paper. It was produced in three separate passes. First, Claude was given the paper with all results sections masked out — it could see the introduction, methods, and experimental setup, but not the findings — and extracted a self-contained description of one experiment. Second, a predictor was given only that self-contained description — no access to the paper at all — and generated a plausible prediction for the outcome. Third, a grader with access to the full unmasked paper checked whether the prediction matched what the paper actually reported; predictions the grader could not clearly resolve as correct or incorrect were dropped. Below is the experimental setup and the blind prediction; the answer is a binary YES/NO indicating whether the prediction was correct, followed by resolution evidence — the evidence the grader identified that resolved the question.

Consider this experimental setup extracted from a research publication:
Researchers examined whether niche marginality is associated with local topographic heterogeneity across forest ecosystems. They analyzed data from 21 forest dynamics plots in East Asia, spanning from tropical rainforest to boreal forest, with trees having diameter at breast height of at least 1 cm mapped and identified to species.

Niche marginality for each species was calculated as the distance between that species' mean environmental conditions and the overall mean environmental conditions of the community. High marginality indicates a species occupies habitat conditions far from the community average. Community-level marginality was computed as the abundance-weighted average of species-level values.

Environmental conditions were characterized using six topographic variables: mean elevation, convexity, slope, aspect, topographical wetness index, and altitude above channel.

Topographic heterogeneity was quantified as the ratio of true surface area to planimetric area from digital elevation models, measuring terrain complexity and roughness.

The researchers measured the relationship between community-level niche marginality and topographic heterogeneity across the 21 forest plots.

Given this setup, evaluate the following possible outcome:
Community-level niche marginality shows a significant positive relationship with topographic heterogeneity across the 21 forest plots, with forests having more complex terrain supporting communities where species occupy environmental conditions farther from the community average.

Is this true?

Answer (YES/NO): YES